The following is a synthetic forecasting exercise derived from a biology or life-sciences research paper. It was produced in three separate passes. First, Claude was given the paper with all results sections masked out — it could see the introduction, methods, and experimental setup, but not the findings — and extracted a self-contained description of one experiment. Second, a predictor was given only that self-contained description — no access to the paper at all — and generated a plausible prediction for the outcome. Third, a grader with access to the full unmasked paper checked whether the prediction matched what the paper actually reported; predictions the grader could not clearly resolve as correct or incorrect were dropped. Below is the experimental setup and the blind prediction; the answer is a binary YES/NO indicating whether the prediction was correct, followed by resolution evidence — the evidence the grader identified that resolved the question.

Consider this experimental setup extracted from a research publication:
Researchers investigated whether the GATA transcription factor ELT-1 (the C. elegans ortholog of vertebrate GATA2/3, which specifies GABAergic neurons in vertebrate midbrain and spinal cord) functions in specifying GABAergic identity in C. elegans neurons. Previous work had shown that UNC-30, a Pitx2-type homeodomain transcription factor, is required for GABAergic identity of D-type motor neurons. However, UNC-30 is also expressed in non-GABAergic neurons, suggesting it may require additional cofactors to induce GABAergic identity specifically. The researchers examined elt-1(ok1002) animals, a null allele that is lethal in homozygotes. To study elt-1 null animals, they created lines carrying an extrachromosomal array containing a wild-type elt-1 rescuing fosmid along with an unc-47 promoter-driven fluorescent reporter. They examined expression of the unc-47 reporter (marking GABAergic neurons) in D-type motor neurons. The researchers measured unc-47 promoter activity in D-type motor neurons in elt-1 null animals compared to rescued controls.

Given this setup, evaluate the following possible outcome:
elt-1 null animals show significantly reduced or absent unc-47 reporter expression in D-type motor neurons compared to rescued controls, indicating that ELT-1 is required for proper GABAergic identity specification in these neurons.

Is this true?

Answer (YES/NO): YES